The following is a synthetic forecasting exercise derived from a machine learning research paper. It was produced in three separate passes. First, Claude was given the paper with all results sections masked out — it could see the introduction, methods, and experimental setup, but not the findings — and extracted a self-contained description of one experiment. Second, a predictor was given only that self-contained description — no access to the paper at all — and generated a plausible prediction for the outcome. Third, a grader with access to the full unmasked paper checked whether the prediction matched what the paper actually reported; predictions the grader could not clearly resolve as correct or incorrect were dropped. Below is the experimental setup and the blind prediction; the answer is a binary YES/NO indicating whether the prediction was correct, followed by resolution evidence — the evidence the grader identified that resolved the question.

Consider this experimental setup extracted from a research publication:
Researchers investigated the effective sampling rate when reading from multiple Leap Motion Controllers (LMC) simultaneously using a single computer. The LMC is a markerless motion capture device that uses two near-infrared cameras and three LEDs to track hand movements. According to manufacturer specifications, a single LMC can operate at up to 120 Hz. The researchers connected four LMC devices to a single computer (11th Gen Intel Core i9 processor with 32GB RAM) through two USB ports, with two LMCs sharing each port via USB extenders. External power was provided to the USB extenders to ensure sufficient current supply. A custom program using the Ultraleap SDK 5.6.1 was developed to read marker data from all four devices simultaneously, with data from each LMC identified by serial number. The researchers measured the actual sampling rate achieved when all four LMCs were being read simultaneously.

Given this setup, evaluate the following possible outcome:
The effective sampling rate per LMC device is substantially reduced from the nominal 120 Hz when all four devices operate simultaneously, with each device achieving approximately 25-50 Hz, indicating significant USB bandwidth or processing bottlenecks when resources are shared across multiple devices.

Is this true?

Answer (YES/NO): NO